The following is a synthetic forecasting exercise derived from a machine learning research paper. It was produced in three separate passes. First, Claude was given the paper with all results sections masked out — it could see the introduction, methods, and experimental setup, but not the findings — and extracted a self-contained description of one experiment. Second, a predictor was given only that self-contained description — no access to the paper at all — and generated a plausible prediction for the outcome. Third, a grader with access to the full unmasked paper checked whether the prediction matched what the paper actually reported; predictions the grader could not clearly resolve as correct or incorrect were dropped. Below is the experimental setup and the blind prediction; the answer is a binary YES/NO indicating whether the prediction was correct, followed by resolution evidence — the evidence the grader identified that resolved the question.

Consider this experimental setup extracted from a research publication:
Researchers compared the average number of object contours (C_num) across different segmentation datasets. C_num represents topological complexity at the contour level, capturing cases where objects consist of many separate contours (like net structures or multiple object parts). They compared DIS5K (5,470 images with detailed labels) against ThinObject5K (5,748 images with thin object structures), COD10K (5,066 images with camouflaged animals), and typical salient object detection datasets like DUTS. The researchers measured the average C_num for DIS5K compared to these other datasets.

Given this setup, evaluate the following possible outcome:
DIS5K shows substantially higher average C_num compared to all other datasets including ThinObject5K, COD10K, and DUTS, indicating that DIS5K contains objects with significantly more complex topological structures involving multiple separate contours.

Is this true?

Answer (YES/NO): YES